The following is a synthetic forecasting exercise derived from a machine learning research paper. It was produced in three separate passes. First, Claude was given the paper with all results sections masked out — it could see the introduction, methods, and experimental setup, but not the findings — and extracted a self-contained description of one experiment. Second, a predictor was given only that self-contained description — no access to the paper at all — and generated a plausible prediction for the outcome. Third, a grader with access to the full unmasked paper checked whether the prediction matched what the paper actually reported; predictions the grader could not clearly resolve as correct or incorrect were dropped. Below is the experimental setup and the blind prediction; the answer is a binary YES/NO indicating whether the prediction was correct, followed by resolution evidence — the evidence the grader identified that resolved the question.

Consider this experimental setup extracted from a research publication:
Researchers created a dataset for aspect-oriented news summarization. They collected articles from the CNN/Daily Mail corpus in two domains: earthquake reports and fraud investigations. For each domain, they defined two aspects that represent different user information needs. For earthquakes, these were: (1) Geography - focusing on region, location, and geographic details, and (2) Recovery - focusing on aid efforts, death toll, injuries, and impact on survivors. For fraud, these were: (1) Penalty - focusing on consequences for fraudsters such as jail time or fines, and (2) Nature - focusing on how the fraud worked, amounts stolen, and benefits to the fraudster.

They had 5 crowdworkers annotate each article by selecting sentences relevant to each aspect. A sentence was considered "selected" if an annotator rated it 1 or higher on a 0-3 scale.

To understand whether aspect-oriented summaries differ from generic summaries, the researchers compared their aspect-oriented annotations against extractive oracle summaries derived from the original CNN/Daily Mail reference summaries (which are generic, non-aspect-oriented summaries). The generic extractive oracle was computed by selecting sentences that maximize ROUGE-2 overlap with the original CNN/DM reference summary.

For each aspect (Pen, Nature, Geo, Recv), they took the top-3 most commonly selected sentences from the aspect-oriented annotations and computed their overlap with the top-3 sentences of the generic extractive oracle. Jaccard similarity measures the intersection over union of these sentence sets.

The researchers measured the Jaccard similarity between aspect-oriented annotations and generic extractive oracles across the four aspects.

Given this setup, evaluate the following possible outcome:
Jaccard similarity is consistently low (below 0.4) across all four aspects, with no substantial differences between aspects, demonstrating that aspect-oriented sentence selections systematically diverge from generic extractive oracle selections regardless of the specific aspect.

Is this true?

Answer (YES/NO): YES